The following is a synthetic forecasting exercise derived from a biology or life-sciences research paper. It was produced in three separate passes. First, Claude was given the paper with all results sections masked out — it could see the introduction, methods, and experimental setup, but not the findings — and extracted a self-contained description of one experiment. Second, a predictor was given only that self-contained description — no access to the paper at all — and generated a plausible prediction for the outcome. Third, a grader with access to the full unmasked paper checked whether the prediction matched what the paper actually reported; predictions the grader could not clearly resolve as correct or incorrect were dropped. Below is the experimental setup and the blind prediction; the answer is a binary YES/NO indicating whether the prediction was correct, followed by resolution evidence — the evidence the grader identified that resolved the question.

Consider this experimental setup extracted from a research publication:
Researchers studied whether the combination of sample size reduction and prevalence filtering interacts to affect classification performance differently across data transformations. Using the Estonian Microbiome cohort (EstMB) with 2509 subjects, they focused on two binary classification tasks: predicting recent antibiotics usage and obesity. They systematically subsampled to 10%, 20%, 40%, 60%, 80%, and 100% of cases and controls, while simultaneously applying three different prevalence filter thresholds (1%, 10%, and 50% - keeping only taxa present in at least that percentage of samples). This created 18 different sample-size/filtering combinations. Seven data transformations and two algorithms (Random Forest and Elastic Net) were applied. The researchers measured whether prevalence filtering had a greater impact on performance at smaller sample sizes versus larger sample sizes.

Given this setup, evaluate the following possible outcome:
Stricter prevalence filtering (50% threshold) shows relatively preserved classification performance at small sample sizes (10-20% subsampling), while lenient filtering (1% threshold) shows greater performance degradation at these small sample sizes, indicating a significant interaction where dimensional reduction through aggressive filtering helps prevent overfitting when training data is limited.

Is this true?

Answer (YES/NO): NO